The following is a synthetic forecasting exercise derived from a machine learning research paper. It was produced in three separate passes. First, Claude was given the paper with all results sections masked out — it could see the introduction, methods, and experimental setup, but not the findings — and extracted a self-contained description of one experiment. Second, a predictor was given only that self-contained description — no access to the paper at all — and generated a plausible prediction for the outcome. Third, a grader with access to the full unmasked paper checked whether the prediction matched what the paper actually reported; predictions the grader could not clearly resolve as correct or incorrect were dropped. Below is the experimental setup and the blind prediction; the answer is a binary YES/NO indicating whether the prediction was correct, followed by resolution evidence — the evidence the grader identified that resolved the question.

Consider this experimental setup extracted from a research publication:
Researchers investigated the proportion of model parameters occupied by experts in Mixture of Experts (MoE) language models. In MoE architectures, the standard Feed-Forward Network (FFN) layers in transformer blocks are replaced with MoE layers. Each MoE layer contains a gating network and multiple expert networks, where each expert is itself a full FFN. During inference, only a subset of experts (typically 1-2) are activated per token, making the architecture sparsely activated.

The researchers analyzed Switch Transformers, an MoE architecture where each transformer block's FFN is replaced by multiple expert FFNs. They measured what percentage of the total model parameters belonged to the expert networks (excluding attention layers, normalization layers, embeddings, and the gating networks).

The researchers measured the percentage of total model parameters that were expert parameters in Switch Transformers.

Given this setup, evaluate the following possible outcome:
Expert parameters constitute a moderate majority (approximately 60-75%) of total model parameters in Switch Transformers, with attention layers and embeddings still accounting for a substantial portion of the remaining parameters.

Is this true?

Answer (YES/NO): NO